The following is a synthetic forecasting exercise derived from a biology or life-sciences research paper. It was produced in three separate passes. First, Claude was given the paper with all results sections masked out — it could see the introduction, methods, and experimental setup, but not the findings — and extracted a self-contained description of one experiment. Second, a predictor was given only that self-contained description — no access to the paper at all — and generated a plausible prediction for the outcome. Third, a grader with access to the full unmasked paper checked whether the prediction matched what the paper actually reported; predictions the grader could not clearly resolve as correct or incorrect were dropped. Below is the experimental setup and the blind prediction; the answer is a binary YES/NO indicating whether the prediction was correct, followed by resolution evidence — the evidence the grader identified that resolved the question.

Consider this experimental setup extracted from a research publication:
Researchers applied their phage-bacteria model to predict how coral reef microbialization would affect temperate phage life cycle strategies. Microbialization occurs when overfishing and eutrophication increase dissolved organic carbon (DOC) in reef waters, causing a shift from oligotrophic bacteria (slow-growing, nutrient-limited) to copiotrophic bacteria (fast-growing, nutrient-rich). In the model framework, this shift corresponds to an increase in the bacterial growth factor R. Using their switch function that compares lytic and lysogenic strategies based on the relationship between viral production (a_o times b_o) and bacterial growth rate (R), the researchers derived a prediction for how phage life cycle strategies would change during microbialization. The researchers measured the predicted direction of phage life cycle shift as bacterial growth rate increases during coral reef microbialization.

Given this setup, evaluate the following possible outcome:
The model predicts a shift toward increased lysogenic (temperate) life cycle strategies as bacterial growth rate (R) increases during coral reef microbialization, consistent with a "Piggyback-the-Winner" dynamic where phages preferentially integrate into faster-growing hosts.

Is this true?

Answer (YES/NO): YES